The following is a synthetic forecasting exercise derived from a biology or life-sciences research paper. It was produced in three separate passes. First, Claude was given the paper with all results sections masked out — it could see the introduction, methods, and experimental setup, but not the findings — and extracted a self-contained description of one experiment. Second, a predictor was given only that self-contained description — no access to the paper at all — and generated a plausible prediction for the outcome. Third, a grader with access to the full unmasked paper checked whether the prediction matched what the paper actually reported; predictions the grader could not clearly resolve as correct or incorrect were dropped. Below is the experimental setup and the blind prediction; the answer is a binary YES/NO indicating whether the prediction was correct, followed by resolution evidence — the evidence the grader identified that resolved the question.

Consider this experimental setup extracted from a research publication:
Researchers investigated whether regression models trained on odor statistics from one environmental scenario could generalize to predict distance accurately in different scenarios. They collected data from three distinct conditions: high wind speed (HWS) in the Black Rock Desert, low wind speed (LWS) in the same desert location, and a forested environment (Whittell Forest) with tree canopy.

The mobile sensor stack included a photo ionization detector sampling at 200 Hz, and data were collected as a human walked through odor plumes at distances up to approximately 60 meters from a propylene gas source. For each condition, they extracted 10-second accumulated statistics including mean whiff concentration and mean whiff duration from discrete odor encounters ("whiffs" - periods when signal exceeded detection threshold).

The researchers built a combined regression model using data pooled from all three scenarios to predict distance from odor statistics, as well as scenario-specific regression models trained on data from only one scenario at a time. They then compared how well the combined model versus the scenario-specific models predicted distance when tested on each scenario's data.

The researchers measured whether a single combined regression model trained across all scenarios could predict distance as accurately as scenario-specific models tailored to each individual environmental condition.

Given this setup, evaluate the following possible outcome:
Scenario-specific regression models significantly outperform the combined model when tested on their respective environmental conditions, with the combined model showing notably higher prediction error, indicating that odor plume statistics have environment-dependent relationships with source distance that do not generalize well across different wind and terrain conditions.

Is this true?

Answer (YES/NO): NO